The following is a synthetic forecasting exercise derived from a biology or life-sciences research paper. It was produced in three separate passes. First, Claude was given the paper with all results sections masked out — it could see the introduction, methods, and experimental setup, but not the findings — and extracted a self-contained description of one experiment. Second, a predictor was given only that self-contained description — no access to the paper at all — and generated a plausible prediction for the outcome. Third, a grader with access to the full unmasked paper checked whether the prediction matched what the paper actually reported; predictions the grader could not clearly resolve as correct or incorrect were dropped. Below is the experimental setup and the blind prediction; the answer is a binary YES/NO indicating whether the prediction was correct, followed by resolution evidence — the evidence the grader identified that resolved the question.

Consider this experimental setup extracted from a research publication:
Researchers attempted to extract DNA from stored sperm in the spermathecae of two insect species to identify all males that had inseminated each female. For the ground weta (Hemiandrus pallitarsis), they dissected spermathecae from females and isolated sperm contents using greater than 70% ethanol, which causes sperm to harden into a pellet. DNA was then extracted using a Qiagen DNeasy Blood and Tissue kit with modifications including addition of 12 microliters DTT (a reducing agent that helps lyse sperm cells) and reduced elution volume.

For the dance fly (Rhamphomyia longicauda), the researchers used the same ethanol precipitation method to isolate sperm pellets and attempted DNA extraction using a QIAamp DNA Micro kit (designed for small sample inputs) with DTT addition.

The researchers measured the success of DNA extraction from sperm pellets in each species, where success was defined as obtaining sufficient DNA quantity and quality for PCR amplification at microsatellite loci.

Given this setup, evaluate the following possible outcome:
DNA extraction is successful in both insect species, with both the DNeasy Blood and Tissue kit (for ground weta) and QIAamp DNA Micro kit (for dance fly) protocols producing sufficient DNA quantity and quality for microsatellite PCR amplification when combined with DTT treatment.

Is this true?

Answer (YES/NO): NO